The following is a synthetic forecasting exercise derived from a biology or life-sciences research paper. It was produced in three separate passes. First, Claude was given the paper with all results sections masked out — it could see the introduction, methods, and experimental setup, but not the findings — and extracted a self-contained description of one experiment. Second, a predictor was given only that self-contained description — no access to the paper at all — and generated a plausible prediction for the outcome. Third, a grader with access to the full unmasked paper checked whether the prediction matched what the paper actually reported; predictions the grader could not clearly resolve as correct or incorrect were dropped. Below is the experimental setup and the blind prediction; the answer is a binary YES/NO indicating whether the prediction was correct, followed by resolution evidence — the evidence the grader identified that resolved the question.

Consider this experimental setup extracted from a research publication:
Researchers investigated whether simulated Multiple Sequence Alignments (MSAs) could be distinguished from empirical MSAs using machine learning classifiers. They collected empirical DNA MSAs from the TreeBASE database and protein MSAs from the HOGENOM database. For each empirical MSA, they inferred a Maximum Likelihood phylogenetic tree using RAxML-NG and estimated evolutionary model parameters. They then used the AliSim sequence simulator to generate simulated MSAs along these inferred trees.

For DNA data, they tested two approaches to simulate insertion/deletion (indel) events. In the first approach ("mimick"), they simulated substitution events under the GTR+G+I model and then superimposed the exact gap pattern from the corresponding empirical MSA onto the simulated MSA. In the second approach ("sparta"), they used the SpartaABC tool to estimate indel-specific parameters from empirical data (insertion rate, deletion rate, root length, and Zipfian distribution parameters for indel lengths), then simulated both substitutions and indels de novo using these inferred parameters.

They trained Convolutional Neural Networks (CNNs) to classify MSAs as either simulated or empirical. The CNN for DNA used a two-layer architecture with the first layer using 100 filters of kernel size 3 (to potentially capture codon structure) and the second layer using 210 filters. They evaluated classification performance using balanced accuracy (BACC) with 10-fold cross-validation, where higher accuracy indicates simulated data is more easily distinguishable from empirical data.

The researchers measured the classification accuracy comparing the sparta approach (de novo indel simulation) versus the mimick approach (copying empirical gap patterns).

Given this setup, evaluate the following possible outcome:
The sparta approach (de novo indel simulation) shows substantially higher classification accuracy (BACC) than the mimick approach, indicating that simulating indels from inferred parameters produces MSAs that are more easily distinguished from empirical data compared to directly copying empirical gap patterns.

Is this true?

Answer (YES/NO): NO